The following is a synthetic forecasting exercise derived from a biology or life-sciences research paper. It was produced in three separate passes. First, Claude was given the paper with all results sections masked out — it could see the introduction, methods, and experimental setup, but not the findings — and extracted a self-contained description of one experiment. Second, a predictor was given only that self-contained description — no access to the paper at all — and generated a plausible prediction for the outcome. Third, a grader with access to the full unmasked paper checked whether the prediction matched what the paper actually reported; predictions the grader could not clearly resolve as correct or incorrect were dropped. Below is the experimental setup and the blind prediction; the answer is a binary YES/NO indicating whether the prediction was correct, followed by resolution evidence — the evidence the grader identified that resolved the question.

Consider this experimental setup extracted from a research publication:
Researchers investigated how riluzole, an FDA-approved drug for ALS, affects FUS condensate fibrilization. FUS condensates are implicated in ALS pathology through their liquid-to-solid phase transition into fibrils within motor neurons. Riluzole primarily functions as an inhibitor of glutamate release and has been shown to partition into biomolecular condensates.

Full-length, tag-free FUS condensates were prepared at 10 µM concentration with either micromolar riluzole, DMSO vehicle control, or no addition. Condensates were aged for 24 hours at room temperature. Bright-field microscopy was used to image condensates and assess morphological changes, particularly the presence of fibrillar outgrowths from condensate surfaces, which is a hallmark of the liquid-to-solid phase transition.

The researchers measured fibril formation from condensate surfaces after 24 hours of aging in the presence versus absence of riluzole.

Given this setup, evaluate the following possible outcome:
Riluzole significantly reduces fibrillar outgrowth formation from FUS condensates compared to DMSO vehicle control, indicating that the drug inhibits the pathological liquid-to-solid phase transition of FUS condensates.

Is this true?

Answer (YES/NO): NO